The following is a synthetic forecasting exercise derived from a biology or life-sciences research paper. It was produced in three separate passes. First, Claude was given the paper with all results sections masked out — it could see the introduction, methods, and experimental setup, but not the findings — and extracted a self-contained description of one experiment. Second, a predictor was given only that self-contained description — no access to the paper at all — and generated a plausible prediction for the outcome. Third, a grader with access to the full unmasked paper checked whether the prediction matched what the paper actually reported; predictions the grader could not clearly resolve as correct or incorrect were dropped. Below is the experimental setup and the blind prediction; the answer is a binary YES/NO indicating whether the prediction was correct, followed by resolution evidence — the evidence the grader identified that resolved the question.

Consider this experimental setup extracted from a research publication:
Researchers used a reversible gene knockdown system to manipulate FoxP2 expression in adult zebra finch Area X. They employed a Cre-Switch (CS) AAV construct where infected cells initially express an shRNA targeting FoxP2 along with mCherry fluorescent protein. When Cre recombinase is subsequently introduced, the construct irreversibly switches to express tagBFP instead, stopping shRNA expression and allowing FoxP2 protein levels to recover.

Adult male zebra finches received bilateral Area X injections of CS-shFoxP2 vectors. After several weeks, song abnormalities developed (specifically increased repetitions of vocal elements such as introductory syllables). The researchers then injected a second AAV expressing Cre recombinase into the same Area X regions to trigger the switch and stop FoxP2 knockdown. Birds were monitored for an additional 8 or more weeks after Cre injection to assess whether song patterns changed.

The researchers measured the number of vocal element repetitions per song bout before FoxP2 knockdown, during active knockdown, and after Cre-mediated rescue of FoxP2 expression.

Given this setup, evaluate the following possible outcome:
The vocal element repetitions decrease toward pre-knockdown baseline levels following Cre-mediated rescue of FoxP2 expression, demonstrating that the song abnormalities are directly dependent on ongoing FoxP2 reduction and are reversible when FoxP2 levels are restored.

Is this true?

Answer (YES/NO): YES